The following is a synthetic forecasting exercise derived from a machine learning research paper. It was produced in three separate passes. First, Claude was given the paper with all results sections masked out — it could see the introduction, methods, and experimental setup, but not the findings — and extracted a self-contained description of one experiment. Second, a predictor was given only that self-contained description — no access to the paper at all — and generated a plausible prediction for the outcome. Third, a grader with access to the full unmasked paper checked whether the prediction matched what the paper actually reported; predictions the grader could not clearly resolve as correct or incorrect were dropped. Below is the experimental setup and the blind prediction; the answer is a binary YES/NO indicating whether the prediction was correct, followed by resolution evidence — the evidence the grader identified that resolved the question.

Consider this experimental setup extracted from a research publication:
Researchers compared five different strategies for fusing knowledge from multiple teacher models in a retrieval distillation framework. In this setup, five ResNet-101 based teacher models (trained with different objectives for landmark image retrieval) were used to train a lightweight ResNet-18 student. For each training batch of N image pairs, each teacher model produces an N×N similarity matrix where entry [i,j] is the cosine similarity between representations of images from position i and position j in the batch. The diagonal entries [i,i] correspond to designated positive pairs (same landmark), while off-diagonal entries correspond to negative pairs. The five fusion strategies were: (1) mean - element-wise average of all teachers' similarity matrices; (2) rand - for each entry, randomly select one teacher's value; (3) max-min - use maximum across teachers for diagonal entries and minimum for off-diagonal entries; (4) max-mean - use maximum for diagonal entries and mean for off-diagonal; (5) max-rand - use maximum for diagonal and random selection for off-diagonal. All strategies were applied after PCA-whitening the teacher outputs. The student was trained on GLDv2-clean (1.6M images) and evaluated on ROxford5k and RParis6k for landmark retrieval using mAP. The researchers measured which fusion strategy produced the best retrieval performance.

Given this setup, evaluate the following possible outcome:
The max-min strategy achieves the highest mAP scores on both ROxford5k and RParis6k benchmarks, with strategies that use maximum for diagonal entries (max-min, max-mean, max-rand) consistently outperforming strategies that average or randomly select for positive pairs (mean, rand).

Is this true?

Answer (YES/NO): NO